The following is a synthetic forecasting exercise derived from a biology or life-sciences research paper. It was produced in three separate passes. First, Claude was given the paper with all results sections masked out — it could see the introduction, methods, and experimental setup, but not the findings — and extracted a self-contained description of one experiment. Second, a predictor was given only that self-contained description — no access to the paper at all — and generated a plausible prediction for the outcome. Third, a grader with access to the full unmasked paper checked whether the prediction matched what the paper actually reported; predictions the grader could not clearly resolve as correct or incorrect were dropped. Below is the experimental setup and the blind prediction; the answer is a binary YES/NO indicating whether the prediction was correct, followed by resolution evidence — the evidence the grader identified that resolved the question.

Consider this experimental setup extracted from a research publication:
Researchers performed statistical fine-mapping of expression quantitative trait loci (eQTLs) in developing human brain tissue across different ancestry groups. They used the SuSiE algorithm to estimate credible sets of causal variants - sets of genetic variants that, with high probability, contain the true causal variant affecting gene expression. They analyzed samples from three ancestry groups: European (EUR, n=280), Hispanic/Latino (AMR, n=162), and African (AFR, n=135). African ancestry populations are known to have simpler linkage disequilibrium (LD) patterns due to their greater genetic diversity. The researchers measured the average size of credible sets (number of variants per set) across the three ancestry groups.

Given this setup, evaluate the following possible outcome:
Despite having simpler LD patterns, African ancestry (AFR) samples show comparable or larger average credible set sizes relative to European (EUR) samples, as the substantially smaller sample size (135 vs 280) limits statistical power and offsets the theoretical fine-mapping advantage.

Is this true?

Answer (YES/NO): NO